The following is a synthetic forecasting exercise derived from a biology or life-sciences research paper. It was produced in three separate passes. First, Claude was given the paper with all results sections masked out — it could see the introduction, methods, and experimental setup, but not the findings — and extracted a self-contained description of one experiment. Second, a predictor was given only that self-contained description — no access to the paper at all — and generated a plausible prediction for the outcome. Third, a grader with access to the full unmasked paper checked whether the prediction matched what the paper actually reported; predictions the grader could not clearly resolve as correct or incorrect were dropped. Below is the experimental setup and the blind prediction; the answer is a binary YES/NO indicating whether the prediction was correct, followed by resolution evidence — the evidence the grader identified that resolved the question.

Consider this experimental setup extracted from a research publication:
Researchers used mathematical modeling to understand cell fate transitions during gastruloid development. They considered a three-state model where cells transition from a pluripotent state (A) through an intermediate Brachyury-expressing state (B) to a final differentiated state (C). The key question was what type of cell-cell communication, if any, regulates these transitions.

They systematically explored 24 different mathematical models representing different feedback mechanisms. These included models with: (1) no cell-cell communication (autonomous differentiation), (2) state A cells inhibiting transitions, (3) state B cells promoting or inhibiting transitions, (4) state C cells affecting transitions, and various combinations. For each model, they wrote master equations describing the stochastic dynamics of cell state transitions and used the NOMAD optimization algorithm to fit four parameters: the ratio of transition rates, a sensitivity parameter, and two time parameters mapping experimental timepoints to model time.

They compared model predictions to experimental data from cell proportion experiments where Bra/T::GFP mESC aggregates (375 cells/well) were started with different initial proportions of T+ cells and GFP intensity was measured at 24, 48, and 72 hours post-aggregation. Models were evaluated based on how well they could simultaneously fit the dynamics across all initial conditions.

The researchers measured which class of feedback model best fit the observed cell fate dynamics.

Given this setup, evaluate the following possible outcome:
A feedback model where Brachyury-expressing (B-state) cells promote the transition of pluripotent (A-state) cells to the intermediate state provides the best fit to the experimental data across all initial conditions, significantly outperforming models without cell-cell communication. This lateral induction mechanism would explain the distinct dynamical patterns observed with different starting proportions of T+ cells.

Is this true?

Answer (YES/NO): NO